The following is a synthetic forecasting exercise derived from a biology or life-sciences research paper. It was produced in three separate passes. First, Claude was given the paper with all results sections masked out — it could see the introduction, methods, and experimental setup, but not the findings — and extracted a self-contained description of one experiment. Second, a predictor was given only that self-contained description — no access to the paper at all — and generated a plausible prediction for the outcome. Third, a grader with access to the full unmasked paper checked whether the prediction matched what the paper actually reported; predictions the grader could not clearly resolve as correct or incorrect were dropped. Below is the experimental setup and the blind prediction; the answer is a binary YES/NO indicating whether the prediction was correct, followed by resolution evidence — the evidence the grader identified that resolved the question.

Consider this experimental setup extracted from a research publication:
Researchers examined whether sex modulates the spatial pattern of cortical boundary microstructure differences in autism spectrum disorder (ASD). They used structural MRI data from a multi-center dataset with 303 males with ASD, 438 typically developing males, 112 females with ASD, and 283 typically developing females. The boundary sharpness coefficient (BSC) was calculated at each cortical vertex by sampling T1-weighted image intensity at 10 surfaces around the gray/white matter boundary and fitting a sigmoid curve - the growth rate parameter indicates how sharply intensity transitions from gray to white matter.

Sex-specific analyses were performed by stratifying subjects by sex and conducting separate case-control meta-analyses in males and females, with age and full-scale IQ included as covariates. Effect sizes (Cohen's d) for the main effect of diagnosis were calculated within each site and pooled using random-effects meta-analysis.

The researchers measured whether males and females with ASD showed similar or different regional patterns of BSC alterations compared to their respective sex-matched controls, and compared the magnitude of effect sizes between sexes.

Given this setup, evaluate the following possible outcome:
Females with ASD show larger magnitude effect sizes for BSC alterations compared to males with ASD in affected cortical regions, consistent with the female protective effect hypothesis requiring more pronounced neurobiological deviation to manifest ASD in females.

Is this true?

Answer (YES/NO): YES